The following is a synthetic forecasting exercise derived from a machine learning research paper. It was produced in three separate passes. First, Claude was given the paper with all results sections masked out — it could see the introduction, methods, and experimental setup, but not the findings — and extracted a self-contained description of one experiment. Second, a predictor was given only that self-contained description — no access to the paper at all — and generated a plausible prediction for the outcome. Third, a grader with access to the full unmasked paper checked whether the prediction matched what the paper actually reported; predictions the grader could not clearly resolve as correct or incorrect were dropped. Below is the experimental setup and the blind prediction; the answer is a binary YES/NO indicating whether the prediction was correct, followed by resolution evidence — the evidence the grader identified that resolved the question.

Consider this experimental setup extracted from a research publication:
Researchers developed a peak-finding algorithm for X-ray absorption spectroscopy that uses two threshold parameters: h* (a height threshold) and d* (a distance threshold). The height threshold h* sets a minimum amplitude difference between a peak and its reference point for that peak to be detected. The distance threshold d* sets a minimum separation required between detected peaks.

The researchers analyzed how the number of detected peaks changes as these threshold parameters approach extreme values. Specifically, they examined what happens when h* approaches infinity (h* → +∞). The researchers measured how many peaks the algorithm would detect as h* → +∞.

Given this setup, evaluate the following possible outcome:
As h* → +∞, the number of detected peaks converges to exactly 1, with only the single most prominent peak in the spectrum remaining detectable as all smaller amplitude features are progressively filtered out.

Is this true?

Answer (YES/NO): NO